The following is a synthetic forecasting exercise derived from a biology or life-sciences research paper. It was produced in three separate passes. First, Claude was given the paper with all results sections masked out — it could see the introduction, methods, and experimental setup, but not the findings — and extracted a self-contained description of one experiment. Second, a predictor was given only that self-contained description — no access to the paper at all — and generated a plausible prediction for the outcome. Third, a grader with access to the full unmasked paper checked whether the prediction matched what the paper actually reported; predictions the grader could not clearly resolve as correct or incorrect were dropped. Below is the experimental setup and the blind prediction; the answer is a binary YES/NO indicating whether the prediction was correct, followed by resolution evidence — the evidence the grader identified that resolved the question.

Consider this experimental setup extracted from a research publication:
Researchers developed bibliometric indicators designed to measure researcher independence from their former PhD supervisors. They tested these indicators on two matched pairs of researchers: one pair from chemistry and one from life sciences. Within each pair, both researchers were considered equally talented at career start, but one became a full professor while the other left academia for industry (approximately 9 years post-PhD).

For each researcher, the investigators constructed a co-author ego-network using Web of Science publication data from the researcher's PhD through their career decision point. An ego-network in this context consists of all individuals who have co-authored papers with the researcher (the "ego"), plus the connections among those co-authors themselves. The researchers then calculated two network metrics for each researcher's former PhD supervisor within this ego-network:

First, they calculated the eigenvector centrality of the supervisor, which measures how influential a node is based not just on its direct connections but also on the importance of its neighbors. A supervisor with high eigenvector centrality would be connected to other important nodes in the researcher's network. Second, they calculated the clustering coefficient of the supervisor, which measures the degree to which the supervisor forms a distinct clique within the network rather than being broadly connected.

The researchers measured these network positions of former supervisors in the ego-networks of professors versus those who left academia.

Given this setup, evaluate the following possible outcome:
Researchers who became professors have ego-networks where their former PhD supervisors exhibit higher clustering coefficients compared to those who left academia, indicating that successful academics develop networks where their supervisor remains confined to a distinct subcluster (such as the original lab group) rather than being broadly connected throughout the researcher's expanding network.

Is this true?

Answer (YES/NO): YES